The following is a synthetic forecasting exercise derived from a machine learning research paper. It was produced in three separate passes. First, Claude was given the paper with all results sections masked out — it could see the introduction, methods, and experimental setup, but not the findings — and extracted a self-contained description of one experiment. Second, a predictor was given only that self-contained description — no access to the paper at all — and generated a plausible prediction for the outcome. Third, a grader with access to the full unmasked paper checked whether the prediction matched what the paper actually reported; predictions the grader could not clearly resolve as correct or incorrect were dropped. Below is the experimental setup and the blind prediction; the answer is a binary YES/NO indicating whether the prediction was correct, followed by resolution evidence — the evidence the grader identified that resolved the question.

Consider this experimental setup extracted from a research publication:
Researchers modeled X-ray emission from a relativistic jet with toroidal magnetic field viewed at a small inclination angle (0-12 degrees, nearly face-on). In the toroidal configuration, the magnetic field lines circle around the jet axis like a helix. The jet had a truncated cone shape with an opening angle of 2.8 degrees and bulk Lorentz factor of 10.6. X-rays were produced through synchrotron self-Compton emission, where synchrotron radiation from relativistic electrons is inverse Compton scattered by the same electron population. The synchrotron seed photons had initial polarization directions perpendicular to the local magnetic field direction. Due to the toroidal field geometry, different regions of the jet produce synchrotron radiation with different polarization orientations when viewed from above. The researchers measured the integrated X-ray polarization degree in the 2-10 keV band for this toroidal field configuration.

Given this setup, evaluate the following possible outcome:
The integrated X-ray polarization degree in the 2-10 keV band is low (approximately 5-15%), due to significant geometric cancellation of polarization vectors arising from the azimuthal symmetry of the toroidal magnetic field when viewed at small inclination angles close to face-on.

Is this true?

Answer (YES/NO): NO